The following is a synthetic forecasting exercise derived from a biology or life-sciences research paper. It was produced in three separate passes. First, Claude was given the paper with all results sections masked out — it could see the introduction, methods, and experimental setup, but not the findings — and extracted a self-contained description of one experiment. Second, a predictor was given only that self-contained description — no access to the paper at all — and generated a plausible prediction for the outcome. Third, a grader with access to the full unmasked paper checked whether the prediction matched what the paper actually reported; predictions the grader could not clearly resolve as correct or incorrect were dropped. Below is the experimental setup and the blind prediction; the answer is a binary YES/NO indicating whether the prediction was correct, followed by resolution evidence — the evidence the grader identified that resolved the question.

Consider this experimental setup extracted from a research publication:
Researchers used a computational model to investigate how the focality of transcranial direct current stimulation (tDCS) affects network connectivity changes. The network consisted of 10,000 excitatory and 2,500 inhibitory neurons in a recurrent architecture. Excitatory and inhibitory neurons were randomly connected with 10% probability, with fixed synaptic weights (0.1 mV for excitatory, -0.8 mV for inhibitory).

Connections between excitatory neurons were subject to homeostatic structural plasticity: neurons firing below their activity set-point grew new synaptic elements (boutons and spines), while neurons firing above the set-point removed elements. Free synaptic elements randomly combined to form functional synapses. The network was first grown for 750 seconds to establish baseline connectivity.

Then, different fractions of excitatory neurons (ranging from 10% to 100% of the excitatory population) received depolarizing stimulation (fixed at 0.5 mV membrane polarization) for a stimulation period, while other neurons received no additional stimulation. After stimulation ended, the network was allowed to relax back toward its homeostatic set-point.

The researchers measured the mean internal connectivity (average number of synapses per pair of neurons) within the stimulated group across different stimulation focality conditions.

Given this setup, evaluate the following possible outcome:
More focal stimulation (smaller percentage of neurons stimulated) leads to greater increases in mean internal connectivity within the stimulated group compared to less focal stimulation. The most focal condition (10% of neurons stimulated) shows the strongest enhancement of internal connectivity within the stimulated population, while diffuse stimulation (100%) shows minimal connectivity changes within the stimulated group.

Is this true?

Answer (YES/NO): YES